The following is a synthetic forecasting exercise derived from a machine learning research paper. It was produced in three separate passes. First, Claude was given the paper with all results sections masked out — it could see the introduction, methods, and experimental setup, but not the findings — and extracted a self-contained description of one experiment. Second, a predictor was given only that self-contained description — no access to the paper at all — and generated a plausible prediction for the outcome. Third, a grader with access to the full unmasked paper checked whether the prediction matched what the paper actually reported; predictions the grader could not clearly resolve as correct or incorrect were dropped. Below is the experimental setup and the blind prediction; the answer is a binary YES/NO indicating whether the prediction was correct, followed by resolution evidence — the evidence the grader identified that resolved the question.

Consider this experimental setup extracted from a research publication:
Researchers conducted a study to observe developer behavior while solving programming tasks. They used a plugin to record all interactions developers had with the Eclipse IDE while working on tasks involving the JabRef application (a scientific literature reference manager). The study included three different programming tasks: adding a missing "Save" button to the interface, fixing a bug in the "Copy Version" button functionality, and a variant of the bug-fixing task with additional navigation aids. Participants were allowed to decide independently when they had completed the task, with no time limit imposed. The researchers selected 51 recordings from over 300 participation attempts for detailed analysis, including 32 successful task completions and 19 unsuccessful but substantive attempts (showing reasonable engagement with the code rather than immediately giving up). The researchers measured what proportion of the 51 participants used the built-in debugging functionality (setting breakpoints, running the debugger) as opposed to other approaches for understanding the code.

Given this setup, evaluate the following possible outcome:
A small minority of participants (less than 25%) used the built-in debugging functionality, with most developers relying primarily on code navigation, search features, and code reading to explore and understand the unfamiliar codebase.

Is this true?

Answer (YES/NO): NO